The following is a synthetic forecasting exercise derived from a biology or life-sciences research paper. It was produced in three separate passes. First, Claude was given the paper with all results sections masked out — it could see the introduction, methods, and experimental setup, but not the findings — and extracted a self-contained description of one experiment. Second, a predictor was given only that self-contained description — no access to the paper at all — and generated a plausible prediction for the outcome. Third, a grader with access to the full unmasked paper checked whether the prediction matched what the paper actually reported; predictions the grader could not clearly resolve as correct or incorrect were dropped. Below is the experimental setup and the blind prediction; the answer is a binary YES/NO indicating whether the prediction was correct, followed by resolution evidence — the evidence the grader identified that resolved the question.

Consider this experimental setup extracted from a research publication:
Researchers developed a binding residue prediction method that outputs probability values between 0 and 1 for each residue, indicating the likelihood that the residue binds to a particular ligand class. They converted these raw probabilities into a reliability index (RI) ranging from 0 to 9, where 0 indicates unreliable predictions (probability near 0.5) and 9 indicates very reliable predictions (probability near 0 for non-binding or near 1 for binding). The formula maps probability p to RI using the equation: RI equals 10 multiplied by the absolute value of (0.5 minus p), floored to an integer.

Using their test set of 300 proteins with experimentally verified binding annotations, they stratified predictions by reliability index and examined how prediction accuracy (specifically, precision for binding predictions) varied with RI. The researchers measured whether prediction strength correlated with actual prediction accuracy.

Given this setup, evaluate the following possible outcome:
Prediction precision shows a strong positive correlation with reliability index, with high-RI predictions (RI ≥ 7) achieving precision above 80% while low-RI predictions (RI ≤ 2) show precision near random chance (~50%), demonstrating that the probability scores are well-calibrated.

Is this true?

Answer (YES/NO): NO